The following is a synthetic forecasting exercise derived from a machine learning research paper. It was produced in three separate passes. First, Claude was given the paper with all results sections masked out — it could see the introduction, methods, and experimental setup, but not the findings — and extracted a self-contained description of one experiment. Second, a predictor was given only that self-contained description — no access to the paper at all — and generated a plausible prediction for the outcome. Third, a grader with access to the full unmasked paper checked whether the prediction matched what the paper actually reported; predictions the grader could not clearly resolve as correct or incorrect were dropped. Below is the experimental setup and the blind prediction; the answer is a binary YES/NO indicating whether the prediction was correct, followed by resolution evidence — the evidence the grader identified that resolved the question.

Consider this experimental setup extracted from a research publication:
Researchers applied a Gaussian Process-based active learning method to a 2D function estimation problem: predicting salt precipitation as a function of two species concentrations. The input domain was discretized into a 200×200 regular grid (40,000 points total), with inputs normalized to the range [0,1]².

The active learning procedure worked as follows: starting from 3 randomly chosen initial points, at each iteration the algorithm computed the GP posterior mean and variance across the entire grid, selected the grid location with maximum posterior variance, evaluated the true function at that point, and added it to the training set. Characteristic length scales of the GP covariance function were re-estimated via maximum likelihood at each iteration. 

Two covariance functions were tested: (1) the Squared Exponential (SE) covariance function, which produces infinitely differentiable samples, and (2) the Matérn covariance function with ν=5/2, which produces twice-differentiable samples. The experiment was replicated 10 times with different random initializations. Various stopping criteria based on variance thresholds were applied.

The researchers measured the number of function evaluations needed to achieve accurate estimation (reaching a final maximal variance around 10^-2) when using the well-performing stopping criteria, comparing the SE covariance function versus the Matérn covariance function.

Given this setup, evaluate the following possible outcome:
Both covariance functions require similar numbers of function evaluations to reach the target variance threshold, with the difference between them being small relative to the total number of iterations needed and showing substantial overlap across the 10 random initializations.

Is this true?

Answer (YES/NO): NO